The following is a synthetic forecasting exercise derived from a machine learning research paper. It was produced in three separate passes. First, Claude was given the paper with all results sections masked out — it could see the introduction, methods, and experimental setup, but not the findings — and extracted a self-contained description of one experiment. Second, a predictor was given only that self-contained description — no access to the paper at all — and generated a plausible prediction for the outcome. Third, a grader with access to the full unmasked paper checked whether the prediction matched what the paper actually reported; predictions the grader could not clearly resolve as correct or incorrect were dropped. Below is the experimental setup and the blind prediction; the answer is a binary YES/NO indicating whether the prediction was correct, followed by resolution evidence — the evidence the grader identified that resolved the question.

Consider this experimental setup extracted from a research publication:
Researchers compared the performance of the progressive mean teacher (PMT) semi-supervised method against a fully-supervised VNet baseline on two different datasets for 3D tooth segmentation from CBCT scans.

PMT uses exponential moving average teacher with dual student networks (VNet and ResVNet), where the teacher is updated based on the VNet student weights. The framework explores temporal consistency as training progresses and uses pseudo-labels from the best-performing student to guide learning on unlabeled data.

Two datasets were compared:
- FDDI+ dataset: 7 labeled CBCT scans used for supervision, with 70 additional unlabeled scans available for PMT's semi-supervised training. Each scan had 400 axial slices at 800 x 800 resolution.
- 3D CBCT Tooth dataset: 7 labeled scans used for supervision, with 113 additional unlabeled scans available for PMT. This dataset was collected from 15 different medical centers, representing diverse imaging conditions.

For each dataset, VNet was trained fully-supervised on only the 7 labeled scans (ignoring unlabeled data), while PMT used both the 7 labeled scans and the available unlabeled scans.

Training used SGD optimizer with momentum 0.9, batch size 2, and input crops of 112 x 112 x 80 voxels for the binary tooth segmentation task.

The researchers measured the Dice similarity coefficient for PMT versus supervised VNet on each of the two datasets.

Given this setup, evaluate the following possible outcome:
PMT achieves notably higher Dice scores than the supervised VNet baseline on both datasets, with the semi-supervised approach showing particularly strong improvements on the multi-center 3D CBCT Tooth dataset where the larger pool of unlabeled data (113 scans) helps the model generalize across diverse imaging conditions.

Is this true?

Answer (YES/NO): NO